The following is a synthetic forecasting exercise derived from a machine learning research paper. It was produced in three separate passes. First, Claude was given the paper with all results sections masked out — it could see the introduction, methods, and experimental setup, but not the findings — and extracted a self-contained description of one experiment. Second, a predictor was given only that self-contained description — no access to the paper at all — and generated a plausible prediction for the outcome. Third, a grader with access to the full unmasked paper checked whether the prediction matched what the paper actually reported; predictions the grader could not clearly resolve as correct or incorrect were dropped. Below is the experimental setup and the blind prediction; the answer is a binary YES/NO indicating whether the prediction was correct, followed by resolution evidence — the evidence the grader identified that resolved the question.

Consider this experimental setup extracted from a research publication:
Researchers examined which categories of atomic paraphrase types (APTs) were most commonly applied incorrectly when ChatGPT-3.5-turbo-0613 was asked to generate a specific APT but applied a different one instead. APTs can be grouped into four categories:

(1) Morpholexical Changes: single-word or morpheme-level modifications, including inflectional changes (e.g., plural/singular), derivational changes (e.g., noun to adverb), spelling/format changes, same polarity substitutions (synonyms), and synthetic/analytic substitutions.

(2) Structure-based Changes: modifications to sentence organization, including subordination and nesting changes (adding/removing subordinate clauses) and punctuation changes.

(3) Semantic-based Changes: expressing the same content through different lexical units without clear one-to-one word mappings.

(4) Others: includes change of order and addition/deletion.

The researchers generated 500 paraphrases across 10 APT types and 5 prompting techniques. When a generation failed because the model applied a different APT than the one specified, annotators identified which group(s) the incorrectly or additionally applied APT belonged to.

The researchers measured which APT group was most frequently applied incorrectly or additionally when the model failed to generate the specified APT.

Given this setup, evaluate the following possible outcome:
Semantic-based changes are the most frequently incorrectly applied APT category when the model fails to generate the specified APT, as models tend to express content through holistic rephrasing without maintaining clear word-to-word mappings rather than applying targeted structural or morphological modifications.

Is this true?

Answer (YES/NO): NO